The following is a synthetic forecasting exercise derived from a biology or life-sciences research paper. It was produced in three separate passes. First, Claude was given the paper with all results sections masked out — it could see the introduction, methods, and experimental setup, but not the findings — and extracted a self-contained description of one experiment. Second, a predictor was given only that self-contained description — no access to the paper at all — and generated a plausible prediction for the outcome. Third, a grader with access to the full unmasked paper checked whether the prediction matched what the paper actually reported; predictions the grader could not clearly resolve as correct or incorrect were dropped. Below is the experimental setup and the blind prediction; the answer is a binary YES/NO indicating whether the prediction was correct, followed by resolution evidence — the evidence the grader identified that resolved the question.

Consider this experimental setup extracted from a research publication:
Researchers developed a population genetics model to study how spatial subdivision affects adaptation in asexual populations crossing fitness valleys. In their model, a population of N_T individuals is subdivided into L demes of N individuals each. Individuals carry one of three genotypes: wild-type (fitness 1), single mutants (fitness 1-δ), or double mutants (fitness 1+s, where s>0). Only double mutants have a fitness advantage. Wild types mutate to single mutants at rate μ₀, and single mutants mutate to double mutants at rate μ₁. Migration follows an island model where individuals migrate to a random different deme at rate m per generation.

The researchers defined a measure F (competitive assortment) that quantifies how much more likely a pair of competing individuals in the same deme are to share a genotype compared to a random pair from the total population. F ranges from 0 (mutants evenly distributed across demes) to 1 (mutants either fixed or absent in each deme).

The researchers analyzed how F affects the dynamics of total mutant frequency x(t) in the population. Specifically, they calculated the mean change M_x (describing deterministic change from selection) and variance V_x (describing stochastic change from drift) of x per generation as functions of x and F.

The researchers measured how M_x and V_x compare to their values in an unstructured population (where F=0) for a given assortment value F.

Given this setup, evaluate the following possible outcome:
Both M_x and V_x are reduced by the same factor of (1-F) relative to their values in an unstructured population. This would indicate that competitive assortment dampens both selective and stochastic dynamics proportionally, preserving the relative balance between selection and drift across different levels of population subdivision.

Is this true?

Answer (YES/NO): YES